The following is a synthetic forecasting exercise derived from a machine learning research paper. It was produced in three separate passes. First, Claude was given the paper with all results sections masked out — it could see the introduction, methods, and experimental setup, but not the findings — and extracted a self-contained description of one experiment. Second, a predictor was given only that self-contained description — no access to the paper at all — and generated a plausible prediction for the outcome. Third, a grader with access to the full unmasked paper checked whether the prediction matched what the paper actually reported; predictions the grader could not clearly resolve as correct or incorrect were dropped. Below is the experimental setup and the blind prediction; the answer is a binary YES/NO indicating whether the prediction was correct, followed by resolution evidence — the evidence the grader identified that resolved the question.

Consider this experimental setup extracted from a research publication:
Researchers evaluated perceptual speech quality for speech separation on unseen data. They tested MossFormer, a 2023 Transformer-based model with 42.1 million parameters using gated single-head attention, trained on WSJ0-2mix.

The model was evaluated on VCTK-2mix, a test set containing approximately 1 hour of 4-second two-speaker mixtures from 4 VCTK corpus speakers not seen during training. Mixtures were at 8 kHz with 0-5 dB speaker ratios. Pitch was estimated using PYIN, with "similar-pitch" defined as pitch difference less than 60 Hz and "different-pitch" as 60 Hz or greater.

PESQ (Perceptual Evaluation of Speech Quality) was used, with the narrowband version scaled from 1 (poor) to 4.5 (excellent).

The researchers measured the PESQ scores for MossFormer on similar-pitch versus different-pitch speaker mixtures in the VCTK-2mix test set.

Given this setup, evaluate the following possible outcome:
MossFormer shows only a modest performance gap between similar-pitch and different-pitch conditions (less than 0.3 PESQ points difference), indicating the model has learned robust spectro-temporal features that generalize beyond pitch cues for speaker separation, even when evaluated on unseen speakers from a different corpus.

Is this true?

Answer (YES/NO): NO